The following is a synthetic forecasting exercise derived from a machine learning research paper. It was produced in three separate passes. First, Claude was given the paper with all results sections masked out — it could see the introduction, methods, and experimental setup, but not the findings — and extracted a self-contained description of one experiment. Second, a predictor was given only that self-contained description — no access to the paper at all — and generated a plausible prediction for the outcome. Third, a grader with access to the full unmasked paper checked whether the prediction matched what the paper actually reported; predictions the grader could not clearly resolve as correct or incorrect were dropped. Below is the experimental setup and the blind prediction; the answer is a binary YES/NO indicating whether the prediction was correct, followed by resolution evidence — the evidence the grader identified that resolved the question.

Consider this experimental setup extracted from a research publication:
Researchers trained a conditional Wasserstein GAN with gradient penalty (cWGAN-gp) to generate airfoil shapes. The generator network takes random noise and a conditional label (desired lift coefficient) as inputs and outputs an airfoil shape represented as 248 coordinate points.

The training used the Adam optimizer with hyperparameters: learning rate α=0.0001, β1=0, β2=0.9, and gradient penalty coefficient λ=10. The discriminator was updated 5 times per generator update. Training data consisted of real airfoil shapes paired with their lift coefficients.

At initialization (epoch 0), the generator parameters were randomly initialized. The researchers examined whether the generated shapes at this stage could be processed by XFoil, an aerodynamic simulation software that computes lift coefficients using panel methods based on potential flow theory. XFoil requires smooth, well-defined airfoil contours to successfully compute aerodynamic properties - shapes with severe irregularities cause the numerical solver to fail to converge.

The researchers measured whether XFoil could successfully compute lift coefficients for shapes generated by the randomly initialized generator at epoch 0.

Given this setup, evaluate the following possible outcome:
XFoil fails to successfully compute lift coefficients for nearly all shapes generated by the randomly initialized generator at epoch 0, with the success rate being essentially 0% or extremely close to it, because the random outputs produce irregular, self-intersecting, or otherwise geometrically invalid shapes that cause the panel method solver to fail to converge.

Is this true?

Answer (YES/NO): YES